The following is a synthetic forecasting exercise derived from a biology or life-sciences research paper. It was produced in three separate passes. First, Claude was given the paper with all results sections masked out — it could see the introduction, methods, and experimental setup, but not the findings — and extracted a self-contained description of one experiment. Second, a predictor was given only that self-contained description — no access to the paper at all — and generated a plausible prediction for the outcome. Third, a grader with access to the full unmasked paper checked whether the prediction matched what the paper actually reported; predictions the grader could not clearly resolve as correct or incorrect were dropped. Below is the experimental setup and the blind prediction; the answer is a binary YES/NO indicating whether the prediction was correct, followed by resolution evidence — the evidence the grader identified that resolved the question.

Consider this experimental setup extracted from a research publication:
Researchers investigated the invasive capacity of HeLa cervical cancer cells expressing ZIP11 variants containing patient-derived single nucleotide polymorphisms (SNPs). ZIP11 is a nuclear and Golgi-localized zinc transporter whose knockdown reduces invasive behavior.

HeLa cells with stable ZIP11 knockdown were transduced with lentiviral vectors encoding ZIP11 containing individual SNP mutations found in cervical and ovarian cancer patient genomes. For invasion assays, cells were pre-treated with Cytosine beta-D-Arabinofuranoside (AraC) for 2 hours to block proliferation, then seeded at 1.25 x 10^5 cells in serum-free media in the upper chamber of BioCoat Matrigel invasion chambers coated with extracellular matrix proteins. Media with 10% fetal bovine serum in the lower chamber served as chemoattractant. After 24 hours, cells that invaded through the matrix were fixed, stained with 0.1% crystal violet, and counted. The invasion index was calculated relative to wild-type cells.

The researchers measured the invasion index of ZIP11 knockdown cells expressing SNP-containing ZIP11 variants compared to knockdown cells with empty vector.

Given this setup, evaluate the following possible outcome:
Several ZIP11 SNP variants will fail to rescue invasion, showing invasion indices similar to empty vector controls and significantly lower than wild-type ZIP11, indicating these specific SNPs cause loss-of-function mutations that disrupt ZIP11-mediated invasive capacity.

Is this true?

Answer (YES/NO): NO